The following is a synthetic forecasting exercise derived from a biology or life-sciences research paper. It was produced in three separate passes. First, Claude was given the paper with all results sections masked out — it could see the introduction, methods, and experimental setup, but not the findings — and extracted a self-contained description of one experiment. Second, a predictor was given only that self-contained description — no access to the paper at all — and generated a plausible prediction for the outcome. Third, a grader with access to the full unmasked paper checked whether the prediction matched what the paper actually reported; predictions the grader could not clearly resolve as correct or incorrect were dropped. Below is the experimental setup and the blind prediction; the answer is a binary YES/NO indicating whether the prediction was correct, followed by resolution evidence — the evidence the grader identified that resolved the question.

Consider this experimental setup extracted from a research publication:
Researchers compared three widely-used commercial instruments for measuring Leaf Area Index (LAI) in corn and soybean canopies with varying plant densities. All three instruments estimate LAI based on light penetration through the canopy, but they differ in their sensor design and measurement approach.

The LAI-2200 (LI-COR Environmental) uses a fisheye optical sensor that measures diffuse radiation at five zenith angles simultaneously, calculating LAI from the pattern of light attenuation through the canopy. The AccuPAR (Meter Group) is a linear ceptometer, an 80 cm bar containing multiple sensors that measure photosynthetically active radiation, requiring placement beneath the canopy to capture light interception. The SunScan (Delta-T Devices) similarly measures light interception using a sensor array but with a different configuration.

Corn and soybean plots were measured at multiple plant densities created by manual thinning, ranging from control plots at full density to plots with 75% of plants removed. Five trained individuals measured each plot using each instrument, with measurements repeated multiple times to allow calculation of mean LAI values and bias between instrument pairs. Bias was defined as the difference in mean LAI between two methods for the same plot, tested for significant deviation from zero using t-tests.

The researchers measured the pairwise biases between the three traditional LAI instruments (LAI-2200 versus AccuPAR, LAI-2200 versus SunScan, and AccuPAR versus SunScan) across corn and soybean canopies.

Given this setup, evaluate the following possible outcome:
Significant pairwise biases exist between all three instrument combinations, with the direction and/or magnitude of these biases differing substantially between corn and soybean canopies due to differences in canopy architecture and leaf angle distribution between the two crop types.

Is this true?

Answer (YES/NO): NO